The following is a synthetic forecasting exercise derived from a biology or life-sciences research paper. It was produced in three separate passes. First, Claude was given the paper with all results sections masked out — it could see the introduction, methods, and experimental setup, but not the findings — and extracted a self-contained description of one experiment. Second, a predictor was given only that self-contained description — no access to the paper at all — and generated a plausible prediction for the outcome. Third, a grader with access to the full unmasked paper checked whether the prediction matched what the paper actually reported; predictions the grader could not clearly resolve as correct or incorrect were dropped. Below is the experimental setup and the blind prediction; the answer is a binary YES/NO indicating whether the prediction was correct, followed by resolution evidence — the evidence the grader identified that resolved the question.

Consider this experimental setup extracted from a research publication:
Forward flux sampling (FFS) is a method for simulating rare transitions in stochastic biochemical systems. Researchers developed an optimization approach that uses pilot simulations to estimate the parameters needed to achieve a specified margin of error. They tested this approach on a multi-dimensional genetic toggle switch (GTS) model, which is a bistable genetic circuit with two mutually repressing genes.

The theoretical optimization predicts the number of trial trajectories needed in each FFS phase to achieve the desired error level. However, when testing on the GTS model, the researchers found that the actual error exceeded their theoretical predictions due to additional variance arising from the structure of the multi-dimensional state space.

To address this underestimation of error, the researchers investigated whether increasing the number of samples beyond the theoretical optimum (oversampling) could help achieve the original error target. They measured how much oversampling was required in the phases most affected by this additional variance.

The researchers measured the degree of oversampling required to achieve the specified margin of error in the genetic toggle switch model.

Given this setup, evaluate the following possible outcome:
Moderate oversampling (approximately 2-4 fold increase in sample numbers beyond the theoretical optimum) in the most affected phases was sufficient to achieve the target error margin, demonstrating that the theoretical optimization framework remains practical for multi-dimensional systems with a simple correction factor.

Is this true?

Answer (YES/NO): NO